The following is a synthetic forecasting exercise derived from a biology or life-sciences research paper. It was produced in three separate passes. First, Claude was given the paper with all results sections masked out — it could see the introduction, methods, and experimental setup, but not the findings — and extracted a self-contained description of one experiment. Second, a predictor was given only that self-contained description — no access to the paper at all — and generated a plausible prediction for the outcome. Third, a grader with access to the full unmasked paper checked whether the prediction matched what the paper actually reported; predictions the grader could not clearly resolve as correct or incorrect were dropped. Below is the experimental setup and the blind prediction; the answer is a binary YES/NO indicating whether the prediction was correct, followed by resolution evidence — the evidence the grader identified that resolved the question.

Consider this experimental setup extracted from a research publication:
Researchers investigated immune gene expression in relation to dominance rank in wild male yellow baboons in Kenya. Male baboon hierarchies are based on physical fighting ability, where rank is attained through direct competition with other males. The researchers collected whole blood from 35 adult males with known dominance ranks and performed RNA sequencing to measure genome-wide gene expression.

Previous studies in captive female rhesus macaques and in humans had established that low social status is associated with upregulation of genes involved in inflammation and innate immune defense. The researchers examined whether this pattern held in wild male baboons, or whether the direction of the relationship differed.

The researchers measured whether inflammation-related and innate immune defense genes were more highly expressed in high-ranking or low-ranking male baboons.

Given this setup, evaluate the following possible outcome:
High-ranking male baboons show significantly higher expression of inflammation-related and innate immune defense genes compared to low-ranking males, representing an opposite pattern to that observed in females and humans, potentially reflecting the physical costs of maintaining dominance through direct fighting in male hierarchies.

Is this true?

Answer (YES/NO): YES